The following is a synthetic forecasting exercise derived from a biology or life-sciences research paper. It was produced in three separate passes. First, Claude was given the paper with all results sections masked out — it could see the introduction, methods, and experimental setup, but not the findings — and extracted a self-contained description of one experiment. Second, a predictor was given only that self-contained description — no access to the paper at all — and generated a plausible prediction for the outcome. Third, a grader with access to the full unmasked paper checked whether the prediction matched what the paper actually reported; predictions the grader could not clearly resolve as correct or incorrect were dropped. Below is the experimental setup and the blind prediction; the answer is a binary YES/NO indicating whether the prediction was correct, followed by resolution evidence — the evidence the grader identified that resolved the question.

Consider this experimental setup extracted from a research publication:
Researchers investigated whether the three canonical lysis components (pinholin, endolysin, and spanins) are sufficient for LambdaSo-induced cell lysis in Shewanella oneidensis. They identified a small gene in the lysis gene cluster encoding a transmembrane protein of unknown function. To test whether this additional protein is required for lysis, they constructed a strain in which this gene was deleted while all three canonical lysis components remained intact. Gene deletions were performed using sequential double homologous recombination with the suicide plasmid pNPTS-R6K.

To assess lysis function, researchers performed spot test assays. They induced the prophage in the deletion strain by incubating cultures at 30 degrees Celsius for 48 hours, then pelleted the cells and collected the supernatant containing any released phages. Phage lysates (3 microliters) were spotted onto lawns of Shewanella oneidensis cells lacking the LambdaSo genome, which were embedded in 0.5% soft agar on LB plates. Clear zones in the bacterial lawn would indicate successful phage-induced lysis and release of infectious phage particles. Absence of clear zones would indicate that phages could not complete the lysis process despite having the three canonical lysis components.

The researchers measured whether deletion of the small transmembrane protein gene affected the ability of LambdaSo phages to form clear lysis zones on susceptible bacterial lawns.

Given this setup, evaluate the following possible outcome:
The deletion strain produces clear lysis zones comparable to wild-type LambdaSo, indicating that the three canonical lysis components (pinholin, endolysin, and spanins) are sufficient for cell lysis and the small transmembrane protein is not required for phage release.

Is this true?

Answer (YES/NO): NO